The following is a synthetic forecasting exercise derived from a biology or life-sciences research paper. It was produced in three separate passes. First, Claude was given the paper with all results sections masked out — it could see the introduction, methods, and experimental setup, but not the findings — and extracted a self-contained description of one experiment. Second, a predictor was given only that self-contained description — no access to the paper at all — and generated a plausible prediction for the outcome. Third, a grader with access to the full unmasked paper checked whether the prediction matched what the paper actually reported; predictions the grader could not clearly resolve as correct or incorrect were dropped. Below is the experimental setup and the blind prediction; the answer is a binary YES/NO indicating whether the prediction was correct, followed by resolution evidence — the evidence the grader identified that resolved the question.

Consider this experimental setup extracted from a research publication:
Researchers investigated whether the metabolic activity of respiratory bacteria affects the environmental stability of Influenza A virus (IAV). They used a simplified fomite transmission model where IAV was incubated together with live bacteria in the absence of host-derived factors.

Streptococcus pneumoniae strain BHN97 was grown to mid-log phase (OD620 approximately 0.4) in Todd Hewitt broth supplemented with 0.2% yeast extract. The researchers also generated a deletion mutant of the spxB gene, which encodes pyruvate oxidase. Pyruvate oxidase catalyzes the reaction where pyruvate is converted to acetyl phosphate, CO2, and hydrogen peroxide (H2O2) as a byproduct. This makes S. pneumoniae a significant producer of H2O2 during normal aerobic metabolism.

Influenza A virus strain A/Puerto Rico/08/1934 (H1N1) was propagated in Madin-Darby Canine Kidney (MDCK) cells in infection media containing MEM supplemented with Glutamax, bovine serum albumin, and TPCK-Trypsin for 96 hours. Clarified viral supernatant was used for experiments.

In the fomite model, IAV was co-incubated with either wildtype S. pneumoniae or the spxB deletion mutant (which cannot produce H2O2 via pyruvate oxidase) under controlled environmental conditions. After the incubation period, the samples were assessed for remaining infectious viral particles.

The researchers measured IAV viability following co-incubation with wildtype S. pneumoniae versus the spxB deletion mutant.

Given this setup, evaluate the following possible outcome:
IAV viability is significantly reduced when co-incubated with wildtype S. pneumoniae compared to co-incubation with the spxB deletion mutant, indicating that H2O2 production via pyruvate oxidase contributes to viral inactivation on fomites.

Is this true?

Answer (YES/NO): YES